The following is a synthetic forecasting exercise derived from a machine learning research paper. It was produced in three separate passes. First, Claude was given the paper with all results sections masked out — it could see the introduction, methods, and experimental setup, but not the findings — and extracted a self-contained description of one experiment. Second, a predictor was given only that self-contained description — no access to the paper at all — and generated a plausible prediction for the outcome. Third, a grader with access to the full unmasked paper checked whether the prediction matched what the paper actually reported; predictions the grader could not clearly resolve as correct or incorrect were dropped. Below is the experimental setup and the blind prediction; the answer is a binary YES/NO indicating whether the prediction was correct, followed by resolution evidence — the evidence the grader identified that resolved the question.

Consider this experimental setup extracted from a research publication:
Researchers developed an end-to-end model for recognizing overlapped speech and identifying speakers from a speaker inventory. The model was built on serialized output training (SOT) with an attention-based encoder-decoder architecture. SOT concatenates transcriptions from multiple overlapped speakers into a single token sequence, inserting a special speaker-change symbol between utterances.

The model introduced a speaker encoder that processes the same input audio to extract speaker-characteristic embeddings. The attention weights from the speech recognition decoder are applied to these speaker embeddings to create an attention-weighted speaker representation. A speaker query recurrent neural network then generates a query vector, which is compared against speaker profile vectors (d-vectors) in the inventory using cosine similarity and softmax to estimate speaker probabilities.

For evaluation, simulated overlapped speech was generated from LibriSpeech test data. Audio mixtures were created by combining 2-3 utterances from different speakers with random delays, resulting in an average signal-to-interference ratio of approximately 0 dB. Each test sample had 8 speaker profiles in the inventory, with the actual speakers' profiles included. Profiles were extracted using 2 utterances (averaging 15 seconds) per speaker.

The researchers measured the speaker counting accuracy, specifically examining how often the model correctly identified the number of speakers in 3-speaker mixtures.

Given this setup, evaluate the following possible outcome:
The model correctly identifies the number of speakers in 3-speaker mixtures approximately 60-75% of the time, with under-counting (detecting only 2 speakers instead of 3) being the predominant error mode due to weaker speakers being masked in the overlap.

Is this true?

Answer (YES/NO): YES